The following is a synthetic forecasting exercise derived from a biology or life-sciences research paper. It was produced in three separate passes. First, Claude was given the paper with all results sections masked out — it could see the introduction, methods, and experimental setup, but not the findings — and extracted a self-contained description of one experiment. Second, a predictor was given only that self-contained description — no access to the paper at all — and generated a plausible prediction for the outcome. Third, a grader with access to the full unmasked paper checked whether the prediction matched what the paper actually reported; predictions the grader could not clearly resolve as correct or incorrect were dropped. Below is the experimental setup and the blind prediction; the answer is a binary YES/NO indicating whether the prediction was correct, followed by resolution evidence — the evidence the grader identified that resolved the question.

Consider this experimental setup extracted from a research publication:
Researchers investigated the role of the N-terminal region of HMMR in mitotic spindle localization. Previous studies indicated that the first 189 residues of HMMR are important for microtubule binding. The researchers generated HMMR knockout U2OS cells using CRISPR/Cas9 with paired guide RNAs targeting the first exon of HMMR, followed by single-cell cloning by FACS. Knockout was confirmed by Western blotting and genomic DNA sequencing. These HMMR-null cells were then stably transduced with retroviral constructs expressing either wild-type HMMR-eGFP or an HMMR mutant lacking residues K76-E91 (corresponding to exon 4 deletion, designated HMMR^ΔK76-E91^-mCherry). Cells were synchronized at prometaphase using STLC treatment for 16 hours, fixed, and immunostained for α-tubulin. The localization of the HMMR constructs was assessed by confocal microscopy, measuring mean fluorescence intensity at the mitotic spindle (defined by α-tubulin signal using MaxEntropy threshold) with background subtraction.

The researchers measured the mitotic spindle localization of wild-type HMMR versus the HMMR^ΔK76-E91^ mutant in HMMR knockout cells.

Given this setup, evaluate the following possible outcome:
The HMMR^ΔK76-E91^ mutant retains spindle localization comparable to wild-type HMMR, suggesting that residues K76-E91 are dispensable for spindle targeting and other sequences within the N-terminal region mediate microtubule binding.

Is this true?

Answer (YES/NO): YES